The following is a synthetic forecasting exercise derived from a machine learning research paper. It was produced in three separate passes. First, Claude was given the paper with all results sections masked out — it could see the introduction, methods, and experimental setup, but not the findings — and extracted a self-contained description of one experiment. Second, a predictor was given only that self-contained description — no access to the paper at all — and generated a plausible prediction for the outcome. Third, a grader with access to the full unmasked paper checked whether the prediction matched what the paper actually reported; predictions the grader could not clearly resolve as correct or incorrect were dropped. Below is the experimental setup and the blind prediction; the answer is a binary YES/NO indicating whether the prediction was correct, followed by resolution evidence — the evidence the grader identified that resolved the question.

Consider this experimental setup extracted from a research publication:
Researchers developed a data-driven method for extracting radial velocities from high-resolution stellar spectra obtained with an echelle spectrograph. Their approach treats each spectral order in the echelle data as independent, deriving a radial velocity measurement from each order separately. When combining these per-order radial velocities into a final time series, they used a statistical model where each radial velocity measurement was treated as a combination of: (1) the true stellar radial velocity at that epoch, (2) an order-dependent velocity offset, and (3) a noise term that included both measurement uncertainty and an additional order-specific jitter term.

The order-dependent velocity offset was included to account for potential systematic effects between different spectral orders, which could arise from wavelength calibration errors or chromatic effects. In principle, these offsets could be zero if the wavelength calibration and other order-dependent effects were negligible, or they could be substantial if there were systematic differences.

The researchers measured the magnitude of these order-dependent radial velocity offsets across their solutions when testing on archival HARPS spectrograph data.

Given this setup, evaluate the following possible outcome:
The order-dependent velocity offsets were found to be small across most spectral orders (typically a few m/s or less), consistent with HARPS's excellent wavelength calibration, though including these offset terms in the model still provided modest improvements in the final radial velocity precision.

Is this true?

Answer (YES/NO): NO